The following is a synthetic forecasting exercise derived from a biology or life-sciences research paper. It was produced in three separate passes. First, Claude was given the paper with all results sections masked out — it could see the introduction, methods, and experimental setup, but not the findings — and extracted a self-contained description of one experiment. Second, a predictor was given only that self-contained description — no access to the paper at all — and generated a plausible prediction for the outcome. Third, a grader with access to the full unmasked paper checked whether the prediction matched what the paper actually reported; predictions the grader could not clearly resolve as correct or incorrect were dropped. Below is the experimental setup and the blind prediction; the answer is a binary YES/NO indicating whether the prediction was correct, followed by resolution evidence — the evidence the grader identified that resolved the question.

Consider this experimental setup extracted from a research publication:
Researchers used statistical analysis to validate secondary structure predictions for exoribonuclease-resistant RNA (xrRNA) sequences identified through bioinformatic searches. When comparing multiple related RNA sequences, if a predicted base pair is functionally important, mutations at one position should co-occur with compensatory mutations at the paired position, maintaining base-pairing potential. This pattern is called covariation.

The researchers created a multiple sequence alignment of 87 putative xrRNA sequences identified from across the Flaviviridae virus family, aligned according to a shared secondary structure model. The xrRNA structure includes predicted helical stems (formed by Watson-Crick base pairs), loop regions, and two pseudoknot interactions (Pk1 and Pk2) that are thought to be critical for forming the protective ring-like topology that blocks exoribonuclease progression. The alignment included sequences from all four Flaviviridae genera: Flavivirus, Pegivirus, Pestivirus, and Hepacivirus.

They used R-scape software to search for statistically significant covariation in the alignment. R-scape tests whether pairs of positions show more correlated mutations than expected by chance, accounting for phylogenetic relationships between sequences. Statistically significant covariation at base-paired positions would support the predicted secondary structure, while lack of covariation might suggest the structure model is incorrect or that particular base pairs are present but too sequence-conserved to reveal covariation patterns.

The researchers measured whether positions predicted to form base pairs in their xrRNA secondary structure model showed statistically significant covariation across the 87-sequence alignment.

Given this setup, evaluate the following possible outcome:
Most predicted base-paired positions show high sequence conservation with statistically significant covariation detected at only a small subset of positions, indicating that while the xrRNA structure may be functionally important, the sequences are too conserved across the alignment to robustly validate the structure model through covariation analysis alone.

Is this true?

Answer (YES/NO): NO